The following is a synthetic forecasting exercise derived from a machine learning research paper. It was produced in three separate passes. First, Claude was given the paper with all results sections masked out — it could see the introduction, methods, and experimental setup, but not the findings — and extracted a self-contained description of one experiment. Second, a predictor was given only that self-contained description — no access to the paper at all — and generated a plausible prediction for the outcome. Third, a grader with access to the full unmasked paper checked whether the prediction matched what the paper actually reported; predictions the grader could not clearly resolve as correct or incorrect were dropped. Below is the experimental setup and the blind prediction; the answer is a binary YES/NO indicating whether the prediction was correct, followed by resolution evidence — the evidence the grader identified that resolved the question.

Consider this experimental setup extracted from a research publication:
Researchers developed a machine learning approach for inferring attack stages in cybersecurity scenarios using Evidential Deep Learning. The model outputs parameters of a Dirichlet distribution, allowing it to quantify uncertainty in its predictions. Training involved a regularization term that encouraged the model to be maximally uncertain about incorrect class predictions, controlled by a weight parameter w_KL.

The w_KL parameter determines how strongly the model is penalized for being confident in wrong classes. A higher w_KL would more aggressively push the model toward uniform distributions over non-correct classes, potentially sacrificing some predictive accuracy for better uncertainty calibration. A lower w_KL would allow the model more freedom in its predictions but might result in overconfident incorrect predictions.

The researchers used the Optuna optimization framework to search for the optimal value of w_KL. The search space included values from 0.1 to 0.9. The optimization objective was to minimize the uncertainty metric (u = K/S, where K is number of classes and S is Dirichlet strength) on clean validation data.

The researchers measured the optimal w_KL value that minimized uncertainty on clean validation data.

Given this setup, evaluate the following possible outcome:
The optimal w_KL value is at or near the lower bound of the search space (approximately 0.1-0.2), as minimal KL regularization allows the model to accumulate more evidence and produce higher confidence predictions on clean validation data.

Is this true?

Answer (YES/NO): NO